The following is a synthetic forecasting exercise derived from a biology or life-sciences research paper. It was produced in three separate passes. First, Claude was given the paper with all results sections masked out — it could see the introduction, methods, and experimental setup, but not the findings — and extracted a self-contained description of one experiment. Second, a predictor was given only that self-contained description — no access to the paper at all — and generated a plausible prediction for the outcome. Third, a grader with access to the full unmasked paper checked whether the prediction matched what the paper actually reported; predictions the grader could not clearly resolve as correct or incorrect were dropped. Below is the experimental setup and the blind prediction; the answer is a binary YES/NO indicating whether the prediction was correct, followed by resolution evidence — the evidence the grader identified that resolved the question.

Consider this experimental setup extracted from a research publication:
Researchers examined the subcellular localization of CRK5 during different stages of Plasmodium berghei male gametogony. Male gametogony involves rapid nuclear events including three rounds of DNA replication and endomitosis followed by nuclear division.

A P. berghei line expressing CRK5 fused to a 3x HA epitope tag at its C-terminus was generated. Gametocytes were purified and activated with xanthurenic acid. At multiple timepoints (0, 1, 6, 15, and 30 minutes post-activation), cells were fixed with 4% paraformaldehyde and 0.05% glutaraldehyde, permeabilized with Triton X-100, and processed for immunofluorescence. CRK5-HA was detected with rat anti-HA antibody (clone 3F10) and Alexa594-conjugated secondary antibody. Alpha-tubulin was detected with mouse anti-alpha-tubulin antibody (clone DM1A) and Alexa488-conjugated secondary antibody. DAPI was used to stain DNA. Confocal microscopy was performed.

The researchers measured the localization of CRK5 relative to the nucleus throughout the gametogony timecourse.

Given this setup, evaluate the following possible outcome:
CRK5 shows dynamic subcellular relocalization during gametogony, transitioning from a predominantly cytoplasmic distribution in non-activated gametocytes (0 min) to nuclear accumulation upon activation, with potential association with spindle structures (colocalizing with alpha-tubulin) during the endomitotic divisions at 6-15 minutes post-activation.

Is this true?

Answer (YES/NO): NO